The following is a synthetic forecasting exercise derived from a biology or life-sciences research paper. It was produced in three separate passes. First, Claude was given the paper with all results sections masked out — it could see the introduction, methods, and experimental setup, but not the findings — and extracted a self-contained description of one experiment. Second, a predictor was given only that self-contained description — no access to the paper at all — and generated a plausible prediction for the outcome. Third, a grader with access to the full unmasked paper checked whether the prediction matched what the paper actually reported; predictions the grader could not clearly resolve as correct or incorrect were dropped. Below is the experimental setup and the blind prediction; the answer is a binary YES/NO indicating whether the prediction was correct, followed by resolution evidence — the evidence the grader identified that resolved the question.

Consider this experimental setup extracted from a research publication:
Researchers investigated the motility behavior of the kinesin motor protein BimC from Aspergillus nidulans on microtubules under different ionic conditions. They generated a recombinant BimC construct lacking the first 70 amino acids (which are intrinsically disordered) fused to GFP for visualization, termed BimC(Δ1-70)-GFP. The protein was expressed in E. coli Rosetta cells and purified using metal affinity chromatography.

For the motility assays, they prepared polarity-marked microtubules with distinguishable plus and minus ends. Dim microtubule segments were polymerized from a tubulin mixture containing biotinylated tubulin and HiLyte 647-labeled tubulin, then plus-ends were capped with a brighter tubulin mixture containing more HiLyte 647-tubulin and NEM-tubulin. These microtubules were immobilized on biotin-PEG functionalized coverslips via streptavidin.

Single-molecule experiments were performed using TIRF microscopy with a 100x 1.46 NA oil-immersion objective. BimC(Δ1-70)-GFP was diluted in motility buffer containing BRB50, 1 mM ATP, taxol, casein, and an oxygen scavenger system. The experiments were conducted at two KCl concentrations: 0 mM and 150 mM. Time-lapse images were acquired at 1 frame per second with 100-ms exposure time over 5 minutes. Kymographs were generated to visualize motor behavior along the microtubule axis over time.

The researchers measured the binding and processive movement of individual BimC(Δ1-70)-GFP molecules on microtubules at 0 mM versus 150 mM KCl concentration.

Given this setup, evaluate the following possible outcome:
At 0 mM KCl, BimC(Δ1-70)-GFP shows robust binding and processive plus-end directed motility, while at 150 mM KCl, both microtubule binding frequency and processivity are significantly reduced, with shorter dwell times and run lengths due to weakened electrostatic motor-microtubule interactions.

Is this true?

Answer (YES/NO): NO